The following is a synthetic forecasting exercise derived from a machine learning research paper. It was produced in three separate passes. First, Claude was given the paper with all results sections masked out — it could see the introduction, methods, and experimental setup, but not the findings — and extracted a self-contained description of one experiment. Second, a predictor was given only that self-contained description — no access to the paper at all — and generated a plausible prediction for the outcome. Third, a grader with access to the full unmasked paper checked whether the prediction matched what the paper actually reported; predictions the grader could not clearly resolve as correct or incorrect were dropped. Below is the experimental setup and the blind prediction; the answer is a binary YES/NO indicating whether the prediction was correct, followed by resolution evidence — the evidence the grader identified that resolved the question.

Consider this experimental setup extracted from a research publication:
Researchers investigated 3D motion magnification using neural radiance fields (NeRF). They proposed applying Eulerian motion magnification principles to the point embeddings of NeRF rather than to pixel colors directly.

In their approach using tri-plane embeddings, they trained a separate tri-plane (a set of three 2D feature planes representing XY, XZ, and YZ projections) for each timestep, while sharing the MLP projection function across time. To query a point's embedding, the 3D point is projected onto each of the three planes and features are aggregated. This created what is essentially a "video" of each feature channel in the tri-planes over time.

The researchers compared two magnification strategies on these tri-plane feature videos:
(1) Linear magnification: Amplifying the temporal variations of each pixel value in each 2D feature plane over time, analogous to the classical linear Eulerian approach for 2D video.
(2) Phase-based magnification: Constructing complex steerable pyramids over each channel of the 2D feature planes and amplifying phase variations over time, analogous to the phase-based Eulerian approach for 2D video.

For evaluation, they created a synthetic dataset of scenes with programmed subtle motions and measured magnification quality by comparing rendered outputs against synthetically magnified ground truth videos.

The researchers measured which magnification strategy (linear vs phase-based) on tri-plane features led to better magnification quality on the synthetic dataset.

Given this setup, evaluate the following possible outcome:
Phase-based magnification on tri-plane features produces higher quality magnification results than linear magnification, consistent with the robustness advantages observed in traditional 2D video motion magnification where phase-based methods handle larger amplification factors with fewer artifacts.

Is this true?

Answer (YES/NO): YES